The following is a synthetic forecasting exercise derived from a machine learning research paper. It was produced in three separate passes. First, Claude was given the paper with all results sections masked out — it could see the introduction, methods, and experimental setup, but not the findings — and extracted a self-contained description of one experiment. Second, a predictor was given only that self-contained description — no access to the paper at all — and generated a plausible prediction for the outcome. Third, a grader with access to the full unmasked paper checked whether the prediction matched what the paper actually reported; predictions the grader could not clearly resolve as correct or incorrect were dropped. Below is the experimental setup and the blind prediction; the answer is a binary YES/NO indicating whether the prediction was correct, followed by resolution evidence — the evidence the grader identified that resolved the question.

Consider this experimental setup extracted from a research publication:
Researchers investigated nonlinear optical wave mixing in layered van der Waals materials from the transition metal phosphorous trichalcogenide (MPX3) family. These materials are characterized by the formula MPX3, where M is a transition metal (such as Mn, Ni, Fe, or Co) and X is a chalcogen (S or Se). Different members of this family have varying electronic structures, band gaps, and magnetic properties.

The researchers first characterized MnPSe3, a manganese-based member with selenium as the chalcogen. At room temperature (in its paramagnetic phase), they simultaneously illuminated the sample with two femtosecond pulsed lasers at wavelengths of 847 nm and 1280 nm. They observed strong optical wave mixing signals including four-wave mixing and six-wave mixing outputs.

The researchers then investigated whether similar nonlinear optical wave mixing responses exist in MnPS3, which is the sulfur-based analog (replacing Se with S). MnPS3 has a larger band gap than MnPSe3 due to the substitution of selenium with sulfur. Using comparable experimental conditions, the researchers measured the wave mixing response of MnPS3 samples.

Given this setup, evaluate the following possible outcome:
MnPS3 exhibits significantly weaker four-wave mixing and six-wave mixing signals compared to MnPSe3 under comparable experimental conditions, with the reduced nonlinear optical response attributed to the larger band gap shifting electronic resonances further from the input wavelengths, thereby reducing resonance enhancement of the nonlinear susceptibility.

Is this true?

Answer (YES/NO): NO